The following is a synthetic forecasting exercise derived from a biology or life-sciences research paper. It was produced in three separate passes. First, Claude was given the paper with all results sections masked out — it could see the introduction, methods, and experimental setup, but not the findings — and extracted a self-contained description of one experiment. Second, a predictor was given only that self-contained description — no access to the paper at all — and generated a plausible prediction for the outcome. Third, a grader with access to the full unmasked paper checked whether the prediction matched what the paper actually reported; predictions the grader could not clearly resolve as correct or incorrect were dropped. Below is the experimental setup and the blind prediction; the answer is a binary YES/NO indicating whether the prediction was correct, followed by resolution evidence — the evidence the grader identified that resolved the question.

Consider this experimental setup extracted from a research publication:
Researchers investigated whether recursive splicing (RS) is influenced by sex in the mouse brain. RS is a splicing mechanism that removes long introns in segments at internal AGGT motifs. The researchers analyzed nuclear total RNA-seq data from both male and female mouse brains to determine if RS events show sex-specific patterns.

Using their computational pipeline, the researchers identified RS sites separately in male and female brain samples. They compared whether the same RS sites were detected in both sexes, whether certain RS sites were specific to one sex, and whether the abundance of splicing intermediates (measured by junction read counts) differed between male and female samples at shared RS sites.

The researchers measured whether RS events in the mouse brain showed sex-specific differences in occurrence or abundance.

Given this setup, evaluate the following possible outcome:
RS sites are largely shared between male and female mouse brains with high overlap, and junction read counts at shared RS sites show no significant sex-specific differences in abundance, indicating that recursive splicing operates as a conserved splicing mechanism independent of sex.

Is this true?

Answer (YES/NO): YES